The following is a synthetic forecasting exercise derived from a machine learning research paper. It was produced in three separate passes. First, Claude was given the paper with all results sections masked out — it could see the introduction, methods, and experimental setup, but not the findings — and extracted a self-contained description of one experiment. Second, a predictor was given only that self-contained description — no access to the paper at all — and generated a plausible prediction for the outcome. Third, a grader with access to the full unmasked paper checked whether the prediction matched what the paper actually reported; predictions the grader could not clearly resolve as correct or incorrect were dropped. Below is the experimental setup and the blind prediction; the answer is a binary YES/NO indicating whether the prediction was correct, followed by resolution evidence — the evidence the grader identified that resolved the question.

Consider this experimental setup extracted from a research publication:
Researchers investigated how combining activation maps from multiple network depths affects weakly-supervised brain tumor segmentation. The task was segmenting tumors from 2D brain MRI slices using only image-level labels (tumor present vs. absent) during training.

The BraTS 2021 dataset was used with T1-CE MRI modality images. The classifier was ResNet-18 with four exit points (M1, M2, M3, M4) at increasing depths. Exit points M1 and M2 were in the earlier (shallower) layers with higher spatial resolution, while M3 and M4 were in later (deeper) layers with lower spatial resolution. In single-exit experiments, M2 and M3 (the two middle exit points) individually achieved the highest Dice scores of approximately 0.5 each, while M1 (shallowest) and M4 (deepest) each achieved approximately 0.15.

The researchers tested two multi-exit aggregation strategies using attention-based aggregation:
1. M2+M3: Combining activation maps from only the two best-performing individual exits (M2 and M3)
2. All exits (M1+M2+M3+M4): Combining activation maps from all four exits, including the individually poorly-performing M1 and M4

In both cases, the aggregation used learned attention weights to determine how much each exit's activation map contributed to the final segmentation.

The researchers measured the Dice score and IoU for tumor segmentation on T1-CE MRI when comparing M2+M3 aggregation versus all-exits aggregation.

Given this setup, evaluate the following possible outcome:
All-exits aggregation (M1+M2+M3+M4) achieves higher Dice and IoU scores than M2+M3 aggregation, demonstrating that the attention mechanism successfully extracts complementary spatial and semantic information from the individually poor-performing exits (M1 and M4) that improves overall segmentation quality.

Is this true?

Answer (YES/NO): YES